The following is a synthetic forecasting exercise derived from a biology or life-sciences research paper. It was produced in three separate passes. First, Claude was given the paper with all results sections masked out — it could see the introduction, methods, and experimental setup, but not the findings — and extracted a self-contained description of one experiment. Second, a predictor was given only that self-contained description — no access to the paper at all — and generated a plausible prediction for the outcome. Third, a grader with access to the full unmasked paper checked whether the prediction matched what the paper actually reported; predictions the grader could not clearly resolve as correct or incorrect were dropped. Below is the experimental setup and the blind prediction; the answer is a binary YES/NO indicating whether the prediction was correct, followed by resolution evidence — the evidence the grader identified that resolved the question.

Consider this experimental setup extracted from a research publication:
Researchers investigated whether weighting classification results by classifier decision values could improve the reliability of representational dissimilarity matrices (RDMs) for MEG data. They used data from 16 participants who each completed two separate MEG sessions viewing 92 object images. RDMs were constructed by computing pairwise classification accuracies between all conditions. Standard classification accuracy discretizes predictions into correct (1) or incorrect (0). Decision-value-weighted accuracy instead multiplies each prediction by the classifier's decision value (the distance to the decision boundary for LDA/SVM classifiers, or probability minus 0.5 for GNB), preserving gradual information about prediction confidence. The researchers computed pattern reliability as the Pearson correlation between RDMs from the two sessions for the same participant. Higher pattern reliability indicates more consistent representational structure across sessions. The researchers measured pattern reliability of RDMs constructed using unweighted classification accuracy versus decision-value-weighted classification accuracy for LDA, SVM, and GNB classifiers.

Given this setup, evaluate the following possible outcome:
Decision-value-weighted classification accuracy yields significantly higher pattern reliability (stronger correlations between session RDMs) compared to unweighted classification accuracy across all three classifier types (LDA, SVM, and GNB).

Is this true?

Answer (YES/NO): NO